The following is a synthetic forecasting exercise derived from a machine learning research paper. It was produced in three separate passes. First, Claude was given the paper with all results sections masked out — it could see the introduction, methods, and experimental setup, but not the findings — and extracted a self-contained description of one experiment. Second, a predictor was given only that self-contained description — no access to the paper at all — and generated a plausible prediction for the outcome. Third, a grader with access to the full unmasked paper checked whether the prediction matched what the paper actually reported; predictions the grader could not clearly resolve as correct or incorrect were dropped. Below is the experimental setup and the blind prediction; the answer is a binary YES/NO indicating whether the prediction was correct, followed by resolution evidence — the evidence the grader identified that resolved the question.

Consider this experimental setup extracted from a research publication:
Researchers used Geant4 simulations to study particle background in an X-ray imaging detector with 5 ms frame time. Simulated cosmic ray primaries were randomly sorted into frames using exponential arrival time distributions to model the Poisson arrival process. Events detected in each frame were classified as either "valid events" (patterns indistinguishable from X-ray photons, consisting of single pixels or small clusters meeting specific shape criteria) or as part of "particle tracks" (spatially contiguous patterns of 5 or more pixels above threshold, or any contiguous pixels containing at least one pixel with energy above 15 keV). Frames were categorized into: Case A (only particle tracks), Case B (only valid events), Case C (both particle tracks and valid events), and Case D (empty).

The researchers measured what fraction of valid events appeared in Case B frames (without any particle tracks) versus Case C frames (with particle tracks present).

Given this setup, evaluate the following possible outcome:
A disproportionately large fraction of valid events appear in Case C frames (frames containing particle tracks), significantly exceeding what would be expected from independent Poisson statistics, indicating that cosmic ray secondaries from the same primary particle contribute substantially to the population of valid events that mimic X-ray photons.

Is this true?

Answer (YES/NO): YES